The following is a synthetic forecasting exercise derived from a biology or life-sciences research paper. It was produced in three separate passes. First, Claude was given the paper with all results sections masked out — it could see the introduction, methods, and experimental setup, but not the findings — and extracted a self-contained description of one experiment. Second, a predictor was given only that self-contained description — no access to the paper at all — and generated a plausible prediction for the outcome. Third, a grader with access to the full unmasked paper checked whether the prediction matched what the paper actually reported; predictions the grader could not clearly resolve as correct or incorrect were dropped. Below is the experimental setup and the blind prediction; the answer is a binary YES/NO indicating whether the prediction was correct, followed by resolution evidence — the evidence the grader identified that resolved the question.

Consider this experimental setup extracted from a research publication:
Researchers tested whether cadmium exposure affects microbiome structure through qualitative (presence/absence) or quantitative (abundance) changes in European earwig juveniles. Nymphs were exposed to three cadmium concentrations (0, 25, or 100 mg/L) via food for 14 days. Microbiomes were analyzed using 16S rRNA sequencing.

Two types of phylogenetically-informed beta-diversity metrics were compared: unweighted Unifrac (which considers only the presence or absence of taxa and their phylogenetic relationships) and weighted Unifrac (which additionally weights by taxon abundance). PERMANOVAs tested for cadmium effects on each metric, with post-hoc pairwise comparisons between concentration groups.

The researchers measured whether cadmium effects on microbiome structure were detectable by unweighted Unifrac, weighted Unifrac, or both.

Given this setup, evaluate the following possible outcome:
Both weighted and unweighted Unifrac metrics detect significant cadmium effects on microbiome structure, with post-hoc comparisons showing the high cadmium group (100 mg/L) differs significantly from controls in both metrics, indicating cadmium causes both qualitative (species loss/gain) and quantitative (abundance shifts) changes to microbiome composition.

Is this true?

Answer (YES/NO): NO